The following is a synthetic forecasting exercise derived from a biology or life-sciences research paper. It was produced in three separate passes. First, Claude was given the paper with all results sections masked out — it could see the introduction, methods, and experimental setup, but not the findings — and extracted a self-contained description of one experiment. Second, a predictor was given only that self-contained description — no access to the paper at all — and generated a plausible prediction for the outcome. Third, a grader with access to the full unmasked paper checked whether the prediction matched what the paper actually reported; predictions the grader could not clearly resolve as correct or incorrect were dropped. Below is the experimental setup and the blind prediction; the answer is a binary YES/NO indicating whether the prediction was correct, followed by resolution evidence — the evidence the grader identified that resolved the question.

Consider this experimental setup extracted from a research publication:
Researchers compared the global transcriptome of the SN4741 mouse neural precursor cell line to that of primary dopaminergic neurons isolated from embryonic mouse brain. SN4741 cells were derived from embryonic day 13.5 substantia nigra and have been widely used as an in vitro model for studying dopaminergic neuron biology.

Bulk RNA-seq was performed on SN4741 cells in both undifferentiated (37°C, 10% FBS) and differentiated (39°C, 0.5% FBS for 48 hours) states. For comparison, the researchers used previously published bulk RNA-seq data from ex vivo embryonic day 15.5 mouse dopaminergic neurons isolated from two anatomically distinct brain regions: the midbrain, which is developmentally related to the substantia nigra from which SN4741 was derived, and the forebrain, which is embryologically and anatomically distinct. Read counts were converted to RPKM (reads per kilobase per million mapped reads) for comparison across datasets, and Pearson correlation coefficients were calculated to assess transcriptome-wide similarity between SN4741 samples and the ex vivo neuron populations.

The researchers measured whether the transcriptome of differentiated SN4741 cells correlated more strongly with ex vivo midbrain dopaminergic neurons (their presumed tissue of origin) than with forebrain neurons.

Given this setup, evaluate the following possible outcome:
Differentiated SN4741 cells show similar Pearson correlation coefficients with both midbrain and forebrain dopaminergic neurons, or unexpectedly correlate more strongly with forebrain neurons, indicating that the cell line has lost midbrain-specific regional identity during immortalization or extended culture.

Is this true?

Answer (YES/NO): YES